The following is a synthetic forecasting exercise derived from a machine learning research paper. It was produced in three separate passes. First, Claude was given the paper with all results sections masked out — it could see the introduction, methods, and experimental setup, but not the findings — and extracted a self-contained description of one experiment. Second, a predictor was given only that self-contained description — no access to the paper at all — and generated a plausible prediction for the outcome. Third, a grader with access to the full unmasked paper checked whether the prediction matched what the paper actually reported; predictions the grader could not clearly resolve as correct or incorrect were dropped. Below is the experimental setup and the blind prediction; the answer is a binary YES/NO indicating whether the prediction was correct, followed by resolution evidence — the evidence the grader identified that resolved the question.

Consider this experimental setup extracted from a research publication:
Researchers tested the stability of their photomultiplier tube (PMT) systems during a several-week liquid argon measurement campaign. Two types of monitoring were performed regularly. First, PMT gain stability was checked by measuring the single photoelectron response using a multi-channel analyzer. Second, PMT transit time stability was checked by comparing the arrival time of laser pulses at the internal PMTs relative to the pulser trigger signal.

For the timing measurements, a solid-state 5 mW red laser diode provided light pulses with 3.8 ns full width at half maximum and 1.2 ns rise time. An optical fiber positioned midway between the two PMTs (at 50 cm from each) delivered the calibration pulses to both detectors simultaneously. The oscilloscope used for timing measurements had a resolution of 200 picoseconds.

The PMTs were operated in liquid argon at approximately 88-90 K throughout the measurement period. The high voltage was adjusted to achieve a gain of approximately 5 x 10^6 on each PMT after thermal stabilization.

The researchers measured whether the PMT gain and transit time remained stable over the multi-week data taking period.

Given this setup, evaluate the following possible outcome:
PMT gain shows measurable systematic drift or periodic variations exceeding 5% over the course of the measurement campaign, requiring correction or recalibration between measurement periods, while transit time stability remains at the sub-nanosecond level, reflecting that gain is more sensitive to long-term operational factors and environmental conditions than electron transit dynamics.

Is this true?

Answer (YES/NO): NO